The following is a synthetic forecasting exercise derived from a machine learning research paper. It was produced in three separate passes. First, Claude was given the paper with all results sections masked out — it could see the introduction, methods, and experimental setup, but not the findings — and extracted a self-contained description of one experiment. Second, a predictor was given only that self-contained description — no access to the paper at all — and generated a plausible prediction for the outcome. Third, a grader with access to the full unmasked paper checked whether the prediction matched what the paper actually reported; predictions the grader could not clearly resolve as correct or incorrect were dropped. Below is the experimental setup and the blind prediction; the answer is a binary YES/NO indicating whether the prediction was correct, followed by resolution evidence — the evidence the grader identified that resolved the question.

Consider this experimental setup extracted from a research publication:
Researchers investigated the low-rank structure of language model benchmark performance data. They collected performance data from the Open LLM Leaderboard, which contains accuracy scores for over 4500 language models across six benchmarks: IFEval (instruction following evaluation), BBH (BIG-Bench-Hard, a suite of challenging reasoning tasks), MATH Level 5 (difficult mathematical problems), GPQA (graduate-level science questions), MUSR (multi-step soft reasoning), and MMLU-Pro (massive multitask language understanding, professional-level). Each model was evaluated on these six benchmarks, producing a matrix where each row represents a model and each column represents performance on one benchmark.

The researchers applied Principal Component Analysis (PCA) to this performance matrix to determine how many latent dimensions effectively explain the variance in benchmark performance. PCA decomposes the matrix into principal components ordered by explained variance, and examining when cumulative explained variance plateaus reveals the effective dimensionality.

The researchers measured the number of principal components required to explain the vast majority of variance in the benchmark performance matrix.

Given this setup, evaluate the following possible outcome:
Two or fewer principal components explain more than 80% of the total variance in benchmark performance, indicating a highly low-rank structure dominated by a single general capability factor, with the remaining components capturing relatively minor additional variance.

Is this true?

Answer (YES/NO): NO